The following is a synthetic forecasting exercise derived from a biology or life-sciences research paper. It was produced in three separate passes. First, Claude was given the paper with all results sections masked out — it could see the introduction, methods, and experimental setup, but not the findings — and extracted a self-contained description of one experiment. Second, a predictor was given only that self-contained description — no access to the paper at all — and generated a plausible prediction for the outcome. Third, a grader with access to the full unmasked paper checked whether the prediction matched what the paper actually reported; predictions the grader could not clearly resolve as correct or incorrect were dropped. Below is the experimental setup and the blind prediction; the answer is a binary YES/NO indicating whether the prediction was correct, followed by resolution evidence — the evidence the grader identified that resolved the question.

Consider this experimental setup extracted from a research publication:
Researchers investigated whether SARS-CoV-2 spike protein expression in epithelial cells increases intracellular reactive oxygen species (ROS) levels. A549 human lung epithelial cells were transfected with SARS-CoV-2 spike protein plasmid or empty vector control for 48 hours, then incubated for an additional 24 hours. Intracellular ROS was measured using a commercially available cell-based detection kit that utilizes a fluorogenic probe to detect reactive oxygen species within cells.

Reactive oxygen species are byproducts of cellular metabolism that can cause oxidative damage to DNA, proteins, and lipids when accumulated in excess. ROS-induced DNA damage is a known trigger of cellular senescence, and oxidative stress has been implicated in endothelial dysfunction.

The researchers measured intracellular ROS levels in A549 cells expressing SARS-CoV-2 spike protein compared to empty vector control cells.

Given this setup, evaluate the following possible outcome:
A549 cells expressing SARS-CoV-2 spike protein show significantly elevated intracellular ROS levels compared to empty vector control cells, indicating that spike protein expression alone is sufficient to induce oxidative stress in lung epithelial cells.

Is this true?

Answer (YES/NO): YES